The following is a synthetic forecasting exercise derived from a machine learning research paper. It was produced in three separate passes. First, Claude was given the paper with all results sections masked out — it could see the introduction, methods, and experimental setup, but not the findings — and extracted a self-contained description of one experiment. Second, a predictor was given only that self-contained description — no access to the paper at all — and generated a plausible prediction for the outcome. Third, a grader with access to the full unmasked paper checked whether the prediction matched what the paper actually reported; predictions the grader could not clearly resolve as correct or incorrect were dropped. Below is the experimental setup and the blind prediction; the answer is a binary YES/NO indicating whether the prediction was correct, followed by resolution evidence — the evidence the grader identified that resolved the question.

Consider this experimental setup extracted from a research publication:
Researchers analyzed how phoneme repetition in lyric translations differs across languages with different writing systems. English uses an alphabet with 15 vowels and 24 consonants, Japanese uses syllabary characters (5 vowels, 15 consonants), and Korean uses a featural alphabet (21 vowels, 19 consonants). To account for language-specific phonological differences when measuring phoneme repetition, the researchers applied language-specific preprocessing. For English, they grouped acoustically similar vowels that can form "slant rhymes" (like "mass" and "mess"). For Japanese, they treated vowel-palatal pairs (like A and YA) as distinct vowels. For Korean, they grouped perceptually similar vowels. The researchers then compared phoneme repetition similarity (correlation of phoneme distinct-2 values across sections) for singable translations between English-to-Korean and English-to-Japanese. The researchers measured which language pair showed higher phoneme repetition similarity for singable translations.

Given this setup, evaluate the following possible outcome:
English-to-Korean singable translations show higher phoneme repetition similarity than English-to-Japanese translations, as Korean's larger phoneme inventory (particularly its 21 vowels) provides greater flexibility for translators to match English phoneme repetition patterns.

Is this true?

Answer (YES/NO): YES